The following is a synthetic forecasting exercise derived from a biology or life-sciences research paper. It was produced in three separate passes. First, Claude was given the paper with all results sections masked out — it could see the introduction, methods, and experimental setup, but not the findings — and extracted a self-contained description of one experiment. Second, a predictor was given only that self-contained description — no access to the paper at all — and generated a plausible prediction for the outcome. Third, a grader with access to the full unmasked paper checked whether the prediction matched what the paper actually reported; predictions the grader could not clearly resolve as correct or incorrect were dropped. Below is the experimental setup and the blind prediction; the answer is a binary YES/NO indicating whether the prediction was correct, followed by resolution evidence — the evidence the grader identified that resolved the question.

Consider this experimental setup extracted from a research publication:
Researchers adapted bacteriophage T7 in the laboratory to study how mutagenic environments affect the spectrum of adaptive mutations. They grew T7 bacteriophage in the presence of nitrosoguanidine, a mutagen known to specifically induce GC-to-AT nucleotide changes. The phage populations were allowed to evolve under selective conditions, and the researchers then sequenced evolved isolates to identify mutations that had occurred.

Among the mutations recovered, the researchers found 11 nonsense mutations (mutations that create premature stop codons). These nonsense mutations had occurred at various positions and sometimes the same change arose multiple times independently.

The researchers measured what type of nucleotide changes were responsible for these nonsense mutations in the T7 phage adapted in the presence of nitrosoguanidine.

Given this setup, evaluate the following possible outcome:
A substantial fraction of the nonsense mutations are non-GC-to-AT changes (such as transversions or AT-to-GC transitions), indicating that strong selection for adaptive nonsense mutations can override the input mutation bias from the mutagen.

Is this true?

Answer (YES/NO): NO